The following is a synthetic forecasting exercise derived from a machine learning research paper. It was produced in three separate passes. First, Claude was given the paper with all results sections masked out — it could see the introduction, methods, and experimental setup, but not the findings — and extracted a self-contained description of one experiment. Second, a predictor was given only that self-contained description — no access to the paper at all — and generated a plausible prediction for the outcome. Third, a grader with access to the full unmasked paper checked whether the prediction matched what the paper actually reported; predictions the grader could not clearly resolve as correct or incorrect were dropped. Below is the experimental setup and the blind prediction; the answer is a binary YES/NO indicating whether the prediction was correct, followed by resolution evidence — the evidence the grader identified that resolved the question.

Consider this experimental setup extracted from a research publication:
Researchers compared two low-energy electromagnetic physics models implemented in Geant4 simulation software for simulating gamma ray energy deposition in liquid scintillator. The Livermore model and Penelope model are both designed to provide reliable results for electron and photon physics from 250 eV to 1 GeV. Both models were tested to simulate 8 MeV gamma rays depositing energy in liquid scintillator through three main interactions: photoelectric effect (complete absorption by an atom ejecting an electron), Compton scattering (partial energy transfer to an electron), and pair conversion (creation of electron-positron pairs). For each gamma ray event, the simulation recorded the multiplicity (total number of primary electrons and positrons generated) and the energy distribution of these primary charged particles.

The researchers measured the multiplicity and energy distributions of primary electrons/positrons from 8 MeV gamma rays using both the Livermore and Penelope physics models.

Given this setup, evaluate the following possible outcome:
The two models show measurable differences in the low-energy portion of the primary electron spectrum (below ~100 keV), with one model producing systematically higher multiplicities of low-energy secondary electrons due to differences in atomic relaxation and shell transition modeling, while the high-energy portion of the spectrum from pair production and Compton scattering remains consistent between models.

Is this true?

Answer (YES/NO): NO